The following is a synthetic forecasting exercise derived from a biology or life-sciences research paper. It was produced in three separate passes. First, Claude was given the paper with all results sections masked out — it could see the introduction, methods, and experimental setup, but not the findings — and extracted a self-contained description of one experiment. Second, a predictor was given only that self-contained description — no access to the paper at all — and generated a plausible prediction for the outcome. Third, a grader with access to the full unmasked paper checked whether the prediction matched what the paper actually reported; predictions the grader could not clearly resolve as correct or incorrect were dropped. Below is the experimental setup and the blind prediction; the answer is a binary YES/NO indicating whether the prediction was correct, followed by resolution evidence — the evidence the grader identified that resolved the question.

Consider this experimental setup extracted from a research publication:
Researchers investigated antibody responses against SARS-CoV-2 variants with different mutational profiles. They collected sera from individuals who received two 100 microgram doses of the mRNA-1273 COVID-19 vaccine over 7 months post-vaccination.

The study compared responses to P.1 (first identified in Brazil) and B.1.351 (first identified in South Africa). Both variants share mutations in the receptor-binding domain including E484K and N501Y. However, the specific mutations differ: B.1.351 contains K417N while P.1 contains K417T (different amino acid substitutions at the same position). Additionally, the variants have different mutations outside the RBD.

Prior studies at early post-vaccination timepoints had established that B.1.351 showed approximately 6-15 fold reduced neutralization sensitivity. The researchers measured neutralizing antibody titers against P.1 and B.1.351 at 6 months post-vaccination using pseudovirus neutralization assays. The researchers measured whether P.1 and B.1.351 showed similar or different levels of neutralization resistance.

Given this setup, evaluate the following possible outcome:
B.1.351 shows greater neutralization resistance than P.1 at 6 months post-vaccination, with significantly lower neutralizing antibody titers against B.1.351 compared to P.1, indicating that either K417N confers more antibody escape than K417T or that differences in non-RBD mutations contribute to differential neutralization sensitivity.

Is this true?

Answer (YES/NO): YES